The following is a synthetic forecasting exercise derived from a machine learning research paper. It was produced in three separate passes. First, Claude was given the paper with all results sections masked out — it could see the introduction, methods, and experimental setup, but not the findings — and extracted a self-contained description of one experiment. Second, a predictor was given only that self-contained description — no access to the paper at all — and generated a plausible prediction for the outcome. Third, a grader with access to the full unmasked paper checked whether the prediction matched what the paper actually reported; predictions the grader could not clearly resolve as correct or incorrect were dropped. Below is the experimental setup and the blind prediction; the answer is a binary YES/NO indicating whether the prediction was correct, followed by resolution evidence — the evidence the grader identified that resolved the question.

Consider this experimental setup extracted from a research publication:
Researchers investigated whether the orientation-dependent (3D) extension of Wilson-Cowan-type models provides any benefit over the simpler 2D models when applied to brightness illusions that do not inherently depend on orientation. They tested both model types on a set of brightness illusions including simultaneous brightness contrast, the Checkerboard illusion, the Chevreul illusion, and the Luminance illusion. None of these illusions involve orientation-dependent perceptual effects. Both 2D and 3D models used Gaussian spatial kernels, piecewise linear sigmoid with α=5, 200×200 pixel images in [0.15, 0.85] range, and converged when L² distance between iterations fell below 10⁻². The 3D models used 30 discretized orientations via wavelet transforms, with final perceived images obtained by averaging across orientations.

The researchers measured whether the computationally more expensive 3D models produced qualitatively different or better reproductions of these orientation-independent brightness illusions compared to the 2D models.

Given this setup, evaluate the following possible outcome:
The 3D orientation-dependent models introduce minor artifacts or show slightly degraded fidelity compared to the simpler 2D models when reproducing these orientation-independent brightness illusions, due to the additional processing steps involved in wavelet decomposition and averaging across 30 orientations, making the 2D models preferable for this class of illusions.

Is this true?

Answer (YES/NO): NO